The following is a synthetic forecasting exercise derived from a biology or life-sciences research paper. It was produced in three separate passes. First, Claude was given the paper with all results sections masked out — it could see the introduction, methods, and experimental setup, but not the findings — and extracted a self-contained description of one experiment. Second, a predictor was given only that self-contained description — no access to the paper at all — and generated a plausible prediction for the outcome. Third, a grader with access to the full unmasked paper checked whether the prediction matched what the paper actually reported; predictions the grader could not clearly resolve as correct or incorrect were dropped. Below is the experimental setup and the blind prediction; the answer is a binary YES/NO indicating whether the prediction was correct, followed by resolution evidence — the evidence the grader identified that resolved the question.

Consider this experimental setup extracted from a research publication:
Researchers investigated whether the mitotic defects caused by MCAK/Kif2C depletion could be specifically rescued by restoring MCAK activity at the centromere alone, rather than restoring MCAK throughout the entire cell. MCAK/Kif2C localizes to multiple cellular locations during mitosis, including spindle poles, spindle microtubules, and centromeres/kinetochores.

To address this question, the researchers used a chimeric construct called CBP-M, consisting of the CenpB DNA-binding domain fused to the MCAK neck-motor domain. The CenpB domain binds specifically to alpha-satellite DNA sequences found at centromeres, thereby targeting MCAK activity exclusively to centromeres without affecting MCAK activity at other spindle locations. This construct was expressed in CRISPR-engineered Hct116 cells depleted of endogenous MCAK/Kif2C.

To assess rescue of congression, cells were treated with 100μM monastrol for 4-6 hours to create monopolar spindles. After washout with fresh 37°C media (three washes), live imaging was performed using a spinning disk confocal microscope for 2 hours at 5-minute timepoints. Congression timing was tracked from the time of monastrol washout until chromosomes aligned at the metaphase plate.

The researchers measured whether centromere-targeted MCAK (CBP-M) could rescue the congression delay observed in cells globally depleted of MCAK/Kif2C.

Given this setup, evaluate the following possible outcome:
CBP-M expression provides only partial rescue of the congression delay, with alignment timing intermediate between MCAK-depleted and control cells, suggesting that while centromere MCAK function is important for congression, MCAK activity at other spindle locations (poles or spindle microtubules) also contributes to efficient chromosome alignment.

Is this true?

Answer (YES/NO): NO